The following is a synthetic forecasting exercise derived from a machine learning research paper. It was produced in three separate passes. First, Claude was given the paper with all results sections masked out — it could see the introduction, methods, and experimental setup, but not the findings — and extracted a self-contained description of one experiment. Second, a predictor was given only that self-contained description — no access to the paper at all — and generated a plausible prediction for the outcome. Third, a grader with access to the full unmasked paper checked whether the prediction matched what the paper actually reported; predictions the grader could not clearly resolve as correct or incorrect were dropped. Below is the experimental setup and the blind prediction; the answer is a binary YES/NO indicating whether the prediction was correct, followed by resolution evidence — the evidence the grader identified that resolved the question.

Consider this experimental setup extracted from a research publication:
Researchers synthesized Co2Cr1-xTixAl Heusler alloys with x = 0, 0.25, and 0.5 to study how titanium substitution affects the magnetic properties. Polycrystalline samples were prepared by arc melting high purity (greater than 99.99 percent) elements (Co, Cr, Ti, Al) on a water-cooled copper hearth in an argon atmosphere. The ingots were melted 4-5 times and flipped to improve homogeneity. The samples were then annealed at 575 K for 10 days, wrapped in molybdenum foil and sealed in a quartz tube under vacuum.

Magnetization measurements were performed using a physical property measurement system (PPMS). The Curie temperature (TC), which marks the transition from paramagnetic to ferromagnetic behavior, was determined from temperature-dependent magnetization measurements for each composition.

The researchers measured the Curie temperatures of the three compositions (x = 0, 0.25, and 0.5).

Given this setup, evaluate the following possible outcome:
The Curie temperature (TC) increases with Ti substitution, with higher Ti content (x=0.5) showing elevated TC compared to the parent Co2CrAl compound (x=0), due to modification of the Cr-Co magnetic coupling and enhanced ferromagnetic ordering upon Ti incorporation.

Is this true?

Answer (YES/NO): YES